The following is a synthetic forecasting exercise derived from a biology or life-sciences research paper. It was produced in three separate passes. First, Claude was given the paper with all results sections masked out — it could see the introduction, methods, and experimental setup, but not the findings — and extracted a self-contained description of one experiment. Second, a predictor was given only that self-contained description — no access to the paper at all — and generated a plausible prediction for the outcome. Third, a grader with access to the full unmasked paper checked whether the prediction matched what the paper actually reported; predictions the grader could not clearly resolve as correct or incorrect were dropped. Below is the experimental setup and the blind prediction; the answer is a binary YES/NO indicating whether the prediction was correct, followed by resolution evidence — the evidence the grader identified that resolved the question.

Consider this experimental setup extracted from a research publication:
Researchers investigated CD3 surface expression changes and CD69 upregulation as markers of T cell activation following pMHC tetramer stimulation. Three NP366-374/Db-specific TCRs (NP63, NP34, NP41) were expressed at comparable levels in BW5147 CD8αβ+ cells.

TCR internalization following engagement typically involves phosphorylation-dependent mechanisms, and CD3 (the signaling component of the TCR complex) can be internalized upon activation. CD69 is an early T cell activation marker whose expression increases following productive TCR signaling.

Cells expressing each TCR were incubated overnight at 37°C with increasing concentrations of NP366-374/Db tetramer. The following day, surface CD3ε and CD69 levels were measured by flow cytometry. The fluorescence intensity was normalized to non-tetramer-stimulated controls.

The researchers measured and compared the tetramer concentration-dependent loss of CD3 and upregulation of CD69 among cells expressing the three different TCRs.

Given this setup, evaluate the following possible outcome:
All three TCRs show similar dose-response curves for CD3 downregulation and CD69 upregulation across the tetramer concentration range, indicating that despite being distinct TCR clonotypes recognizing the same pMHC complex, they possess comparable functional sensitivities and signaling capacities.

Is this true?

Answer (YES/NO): NO